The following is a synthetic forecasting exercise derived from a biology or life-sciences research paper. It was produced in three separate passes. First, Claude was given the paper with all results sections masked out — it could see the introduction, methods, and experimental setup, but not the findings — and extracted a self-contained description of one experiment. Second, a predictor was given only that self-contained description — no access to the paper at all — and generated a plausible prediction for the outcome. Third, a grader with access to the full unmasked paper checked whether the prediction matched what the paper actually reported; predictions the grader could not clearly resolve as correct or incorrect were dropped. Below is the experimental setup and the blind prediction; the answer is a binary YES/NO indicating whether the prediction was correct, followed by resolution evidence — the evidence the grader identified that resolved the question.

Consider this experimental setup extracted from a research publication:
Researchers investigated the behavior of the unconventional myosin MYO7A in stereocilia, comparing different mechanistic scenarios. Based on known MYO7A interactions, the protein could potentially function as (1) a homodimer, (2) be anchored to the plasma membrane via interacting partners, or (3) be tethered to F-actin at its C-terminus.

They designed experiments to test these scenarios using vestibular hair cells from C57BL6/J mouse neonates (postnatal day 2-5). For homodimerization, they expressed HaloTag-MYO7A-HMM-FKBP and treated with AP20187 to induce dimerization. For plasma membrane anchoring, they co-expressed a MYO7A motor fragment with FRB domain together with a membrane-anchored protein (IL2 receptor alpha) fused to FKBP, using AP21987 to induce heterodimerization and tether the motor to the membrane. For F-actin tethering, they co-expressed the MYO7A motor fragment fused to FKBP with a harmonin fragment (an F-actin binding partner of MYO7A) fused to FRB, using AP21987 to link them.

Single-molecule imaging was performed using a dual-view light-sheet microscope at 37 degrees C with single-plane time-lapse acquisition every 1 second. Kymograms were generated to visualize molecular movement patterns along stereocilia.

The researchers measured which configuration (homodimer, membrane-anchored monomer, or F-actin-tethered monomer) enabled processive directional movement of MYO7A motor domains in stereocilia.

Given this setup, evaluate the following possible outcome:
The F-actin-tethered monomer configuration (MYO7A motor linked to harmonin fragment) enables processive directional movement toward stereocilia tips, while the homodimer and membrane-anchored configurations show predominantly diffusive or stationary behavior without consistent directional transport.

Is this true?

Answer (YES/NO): NO